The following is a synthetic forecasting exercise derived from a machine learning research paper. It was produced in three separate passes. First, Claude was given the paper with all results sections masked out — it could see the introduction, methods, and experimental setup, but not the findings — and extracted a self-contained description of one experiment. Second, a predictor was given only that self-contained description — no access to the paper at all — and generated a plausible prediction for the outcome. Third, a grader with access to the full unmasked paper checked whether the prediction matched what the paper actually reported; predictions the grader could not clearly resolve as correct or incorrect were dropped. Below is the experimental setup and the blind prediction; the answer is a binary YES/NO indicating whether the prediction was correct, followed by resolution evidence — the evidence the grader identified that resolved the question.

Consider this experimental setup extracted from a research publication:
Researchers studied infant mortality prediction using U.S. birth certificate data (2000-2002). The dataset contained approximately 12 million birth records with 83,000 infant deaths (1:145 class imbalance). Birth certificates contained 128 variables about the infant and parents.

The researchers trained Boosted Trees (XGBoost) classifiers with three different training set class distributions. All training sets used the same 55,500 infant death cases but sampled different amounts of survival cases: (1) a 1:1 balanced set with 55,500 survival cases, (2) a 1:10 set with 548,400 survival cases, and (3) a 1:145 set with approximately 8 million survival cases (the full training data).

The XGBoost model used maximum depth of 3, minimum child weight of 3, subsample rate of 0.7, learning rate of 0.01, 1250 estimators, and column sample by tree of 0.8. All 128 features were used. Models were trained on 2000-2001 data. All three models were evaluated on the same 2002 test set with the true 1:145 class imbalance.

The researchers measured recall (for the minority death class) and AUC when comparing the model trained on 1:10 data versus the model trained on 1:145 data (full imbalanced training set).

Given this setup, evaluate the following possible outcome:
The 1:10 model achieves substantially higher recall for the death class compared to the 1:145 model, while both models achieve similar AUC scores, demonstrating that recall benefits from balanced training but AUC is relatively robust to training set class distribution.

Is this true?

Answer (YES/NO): NO